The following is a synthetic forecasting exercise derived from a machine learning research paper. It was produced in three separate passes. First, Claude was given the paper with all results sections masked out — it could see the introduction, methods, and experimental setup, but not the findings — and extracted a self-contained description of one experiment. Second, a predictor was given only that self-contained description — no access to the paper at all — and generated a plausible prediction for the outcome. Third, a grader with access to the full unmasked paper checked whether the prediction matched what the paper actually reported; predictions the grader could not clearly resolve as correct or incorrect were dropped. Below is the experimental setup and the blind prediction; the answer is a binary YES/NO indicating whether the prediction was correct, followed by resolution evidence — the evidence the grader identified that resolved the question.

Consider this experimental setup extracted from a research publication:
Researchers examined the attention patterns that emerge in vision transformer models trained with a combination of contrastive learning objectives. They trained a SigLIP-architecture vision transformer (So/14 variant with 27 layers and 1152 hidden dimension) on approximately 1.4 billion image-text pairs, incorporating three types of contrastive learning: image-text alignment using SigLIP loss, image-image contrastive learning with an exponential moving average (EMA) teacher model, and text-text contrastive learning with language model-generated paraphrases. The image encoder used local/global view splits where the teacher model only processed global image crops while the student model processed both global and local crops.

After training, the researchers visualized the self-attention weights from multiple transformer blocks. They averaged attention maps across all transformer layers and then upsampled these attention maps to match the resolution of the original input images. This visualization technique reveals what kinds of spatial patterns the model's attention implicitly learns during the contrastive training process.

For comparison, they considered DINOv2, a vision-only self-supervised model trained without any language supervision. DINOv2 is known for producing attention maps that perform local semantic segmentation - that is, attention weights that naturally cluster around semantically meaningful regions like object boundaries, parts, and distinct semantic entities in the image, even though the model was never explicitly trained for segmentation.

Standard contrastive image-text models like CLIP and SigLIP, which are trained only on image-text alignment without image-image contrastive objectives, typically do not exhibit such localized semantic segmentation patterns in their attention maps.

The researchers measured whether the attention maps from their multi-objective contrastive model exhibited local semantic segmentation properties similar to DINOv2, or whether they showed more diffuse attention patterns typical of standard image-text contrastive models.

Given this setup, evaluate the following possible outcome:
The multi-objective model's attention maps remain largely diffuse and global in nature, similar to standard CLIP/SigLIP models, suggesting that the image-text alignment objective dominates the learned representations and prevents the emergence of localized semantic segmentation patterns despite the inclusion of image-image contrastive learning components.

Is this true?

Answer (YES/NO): NO